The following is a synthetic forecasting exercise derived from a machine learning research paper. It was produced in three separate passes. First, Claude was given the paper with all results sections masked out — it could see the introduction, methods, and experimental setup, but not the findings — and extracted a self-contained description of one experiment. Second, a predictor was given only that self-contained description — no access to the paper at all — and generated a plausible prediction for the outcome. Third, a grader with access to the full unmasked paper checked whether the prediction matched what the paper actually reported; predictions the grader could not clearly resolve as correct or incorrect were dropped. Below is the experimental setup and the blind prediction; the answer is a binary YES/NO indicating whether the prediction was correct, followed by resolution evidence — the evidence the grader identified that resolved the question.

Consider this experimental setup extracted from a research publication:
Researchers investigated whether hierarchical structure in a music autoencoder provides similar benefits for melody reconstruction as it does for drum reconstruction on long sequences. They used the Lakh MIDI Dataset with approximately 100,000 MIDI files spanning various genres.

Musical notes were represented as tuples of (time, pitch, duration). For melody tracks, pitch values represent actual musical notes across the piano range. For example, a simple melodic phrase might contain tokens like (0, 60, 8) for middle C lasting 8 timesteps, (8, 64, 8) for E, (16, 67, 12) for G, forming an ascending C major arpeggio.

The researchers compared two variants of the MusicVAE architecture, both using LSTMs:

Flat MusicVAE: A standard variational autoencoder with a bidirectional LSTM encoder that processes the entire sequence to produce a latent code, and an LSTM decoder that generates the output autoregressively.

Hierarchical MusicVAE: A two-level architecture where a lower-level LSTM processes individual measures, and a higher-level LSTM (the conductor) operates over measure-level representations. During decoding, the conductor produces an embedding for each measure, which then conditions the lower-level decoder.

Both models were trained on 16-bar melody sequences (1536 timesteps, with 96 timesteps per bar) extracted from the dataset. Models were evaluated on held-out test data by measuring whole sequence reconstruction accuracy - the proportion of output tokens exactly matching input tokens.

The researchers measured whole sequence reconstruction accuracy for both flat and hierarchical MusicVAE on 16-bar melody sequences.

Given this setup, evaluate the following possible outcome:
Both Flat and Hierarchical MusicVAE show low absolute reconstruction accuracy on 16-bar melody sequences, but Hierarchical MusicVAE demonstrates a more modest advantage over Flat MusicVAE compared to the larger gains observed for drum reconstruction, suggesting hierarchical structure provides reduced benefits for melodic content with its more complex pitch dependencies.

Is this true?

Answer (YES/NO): NO